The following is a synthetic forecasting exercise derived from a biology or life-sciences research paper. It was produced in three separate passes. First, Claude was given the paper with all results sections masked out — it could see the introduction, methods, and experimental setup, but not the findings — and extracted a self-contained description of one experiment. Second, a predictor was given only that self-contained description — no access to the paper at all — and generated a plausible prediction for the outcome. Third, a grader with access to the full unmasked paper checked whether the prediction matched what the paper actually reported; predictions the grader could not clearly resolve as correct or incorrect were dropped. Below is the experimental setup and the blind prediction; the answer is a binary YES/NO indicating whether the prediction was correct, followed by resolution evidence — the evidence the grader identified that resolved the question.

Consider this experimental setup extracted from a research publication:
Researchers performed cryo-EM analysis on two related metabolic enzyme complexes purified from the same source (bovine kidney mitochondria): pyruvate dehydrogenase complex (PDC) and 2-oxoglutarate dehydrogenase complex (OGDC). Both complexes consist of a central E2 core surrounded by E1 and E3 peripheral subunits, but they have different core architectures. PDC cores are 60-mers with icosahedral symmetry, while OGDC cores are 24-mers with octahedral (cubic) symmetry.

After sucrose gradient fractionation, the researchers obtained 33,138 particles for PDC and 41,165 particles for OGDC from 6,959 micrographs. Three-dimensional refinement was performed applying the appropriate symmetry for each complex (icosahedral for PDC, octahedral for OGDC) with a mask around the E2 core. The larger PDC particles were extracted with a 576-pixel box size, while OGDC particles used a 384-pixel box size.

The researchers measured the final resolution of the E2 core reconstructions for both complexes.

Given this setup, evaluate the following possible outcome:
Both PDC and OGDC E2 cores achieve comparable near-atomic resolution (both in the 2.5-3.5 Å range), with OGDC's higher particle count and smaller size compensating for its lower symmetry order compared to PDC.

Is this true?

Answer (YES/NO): NO